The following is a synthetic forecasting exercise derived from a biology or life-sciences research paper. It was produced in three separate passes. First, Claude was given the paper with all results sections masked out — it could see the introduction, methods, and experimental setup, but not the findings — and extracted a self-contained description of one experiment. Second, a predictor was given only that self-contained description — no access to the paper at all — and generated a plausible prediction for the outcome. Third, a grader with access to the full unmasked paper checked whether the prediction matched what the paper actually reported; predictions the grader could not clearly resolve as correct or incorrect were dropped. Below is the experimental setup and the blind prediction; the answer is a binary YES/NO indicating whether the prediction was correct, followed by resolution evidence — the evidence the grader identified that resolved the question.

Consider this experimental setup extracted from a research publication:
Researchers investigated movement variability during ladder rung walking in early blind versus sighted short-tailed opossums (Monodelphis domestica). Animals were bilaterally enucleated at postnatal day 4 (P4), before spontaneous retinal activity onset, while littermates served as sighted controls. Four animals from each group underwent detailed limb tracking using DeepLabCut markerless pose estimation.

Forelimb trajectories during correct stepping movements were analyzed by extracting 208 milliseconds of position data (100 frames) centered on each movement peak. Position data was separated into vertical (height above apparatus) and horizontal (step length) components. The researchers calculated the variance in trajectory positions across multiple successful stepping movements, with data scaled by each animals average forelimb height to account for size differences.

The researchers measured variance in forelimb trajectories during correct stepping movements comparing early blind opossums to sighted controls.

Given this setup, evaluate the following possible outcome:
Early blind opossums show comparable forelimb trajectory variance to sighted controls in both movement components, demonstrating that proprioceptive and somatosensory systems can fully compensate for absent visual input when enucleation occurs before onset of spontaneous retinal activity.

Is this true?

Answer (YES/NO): NO